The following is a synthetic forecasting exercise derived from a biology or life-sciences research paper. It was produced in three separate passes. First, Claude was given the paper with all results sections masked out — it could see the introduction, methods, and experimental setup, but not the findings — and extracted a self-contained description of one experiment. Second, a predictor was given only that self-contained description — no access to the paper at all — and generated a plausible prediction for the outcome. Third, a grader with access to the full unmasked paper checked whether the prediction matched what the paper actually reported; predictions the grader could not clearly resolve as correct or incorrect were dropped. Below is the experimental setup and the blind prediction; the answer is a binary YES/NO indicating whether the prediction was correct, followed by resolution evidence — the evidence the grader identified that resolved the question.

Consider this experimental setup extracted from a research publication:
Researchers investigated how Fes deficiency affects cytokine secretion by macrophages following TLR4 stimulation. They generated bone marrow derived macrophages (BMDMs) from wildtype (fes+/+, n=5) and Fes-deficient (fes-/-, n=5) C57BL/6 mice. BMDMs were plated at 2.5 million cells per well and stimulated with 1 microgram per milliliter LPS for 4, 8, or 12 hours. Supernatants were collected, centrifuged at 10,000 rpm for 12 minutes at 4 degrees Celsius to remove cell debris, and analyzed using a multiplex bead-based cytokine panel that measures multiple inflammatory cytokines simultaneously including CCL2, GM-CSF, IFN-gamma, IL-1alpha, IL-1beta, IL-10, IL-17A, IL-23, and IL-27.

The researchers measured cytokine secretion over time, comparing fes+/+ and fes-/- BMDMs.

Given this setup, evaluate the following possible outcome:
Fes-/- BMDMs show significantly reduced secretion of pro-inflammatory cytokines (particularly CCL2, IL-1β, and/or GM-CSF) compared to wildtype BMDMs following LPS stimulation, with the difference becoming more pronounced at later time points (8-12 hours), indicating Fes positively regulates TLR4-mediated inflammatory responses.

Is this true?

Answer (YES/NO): NO